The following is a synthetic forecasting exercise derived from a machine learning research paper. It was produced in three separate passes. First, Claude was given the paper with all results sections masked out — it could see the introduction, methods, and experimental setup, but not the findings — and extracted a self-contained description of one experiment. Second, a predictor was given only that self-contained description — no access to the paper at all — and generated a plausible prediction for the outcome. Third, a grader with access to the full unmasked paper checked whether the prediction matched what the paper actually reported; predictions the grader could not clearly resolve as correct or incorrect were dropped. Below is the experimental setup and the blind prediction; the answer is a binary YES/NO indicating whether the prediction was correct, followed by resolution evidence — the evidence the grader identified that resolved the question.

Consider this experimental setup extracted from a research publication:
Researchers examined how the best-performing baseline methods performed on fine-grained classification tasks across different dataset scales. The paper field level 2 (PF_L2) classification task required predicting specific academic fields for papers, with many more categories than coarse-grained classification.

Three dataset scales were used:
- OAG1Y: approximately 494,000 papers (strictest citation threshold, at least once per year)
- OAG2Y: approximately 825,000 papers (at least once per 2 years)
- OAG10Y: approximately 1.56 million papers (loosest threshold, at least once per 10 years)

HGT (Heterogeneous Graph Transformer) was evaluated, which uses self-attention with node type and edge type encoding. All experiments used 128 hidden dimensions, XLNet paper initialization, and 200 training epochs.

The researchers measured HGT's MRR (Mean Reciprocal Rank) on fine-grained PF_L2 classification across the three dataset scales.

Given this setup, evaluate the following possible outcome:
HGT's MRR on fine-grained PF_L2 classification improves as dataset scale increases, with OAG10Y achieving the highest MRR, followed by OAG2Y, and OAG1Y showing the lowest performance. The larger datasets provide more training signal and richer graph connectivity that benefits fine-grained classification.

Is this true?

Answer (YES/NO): NO